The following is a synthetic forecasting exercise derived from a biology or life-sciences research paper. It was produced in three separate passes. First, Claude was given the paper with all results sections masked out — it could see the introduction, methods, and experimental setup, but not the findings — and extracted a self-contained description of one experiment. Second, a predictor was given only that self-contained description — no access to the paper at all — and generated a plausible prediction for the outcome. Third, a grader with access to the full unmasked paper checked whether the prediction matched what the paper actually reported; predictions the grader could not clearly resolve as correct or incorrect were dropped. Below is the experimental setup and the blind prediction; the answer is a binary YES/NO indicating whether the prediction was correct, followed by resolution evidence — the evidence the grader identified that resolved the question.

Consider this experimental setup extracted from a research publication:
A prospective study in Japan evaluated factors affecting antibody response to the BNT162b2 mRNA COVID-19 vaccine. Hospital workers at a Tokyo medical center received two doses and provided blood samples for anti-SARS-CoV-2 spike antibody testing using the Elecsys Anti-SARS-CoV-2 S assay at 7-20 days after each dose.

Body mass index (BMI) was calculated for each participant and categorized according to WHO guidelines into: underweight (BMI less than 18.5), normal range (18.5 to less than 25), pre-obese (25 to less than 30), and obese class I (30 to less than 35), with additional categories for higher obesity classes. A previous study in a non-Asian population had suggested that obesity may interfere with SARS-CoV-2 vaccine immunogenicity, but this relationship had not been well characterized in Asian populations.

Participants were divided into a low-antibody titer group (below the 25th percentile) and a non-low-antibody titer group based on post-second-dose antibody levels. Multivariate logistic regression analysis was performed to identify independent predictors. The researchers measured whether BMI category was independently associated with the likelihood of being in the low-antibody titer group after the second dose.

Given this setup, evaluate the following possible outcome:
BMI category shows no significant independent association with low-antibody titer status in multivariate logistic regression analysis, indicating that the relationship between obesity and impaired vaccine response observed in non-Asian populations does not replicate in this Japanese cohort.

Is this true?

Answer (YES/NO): NO